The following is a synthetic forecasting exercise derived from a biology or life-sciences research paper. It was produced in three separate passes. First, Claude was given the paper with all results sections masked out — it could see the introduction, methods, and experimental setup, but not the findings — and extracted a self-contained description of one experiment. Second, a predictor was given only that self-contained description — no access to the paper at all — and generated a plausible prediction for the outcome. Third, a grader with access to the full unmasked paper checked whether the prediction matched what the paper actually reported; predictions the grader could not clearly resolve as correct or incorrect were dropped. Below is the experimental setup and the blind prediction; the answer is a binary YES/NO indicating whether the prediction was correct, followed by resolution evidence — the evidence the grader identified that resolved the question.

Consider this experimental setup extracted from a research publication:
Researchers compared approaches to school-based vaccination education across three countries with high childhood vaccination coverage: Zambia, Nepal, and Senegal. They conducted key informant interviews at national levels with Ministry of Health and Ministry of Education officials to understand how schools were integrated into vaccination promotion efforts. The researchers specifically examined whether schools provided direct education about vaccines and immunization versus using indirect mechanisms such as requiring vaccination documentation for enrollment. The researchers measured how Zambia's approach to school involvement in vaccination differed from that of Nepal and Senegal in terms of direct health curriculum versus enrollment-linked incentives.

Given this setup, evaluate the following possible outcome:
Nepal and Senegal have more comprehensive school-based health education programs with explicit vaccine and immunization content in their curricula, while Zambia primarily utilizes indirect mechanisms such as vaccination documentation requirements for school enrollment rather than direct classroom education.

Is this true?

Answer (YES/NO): YES